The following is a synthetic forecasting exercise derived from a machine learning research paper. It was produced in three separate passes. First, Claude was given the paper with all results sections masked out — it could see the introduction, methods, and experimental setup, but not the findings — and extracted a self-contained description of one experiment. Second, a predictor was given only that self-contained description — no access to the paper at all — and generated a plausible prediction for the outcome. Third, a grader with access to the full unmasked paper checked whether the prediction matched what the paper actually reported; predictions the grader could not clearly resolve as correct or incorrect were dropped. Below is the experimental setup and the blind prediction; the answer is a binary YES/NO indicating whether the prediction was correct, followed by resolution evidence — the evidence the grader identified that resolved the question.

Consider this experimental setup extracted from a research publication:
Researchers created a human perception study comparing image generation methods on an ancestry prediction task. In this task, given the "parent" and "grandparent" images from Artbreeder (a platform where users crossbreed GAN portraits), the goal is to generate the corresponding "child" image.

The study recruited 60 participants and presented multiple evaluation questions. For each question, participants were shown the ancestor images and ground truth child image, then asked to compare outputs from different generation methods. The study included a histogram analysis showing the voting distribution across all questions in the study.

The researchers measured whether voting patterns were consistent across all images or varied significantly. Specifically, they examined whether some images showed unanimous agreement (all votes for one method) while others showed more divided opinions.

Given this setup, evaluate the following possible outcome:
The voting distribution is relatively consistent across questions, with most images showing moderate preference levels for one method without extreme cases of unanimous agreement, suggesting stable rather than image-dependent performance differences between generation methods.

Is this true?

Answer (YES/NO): NO